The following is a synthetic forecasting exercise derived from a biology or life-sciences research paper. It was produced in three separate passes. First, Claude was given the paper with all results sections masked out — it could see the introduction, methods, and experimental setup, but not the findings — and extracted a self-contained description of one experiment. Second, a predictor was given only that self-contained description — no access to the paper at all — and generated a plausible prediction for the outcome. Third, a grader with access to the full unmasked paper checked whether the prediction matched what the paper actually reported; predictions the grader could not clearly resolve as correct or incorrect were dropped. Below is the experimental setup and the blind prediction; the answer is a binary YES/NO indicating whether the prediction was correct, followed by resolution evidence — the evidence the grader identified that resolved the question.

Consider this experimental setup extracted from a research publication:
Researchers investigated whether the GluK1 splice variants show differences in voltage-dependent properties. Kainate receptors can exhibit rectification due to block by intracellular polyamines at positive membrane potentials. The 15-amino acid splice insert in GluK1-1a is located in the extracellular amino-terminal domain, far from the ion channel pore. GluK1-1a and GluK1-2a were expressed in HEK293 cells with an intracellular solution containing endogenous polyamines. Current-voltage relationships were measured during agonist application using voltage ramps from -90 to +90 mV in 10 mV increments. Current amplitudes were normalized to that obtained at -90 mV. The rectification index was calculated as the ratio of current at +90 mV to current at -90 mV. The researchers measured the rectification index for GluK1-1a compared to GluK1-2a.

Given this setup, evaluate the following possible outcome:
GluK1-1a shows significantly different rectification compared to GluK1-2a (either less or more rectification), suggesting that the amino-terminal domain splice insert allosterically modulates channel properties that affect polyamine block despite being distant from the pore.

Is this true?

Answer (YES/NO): YES